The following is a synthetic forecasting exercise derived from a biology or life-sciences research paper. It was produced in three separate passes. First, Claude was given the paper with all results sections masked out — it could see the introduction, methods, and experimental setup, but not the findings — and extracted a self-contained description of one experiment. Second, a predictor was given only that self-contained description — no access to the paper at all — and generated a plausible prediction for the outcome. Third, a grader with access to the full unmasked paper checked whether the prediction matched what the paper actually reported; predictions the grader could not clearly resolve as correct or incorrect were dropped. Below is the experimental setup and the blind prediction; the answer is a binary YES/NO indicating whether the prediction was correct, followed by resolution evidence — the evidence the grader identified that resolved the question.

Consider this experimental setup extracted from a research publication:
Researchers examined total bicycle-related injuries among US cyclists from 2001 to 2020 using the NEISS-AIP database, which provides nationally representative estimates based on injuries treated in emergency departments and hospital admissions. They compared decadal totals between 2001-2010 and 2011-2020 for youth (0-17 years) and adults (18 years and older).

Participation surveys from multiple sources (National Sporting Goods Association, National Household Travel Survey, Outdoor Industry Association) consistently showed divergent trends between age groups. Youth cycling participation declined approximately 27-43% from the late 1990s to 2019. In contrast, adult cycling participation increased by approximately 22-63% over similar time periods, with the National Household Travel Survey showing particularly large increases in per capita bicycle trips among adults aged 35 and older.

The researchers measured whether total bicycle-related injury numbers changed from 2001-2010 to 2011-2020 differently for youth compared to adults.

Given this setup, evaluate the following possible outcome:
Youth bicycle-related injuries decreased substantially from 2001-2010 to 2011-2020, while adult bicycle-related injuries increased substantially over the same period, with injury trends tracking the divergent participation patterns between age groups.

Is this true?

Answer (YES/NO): YES